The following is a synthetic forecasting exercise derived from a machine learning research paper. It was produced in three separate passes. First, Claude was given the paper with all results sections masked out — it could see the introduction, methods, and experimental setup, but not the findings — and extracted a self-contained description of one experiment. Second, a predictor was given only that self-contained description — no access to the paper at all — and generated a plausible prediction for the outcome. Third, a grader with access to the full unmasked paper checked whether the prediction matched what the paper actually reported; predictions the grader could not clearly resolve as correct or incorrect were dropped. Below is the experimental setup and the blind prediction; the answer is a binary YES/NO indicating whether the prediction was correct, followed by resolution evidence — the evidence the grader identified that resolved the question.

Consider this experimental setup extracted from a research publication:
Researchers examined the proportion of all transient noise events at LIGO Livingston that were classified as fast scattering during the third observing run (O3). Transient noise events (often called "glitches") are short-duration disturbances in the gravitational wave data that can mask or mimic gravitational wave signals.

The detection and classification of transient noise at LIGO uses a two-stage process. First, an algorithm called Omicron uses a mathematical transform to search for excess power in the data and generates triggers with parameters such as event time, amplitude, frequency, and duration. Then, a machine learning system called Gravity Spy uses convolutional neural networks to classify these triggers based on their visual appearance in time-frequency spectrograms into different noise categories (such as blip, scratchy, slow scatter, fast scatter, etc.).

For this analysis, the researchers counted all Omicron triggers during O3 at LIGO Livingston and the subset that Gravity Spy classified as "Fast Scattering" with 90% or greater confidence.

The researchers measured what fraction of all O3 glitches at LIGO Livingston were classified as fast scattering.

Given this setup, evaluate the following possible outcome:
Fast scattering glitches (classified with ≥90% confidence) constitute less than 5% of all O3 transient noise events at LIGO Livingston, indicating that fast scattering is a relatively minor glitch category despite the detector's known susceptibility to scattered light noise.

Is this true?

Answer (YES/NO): NO